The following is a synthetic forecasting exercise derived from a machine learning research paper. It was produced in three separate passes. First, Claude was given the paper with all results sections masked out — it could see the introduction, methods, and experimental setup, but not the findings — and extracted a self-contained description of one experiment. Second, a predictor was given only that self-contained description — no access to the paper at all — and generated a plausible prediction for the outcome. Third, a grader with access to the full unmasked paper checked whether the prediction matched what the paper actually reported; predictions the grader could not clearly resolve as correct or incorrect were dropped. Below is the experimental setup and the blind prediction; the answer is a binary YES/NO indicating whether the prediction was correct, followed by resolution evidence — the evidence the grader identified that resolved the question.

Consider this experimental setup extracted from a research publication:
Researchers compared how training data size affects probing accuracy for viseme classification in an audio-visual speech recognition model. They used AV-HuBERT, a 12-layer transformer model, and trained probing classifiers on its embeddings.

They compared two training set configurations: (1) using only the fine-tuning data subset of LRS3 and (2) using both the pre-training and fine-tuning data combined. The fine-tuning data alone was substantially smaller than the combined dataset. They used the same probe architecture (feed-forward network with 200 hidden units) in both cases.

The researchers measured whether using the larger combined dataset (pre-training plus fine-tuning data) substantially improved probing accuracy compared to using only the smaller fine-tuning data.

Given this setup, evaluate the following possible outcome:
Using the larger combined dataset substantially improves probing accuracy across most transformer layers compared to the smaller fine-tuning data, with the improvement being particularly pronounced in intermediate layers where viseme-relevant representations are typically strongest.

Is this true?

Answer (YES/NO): NO